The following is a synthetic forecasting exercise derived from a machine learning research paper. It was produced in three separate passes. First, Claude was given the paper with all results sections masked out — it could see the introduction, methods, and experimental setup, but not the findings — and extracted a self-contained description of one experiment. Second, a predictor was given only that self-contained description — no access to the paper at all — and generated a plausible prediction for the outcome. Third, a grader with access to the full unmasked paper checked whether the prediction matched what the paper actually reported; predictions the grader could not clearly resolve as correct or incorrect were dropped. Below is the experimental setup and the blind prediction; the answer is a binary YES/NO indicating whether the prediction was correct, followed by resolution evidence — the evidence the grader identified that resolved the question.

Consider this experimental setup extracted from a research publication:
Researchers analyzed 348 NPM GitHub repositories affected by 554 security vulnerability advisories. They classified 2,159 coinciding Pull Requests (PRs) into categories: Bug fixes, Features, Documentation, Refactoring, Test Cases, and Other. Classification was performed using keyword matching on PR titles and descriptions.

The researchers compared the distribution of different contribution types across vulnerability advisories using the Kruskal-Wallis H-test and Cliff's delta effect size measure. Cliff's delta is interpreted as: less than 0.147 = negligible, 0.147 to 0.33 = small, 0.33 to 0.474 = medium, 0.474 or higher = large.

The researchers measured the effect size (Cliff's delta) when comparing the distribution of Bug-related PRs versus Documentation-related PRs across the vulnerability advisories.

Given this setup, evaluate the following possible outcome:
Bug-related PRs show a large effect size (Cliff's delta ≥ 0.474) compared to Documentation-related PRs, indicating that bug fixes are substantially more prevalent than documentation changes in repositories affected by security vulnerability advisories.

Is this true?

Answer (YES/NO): YES